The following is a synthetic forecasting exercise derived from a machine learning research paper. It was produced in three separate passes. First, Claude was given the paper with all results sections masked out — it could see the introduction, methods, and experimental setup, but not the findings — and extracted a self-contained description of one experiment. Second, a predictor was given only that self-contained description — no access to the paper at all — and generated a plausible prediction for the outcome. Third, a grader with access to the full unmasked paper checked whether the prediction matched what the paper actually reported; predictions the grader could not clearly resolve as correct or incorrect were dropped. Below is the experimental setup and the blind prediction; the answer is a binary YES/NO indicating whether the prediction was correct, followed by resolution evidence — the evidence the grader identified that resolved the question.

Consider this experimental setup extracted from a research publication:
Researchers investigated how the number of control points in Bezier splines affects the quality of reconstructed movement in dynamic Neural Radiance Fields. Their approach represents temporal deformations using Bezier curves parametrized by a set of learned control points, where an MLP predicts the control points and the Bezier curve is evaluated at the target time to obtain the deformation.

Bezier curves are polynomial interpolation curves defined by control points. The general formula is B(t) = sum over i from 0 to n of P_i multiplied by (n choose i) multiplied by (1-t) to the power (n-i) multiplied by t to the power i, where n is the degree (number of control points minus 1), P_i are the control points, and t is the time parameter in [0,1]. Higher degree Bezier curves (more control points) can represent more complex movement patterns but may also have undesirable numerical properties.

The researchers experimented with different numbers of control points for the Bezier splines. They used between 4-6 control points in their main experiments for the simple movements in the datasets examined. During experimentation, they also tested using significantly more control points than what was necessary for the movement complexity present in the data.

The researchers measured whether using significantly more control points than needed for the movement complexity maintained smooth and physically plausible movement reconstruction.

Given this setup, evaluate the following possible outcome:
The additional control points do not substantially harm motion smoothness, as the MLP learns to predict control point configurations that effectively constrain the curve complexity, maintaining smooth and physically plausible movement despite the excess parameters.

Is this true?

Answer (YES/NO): NO